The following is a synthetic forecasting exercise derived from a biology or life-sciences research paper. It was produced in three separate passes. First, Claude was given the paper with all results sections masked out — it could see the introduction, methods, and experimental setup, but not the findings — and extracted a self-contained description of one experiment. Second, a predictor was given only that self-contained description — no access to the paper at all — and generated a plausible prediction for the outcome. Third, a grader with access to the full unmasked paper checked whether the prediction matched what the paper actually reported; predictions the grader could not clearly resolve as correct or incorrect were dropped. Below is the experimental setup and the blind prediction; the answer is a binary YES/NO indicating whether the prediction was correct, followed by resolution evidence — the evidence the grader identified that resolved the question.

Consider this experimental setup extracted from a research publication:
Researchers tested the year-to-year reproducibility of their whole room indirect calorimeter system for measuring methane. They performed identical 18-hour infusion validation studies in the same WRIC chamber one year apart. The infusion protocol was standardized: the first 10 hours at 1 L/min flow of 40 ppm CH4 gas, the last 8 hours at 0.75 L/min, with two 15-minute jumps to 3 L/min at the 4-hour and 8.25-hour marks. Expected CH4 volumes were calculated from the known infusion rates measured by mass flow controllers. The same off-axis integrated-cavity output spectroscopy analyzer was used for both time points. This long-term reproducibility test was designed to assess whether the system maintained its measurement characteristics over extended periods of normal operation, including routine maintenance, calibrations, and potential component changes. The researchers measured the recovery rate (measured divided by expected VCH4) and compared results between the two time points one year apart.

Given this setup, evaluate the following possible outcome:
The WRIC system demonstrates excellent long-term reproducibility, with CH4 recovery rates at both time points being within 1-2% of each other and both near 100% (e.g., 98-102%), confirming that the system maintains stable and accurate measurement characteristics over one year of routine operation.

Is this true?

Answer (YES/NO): NO